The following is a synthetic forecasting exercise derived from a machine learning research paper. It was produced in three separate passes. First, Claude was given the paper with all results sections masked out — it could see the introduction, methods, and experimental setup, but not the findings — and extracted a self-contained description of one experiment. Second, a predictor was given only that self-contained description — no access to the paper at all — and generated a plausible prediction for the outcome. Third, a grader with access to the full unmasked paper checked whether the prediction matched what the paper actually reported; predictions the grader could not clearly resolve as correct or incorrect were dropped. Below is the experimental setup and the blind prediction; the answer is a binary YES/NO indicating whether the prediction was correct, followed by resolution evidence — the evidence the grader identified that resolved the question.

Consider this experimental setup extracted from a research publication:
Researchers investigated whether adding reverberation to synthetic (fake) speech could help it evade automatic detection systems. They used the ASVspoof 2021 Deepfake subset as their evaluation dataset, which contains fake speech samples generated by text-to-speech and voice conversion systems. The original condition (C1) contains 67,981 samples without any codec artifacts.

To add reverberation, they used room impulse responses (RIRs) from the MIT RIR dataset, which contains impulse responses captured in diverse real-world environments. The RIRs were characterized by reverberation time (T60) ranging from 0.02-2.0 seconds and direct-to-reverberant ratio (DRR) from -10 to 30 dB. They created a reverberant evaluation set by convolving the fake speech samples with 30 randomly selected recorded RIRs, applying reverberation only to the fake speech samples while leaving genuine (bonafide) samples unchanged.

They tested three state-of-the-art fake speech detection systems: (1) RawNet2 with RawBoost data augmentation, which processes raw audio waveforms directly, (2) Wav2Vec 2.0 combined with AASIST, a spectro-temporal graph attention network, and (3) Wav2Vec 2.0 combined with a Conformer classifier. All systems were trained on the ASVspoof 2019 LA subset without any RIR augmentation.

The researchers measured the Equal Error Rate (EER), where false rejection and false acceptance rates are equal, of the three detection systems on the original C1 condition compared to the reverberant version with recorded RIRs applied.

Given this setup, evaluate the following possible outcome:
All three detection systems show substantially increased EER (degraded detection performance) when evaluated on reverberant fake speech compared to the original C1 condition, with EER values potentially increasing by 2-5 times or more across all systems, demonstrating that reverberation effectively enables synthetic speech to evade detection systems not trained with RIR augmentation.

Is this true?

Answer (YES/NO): NO